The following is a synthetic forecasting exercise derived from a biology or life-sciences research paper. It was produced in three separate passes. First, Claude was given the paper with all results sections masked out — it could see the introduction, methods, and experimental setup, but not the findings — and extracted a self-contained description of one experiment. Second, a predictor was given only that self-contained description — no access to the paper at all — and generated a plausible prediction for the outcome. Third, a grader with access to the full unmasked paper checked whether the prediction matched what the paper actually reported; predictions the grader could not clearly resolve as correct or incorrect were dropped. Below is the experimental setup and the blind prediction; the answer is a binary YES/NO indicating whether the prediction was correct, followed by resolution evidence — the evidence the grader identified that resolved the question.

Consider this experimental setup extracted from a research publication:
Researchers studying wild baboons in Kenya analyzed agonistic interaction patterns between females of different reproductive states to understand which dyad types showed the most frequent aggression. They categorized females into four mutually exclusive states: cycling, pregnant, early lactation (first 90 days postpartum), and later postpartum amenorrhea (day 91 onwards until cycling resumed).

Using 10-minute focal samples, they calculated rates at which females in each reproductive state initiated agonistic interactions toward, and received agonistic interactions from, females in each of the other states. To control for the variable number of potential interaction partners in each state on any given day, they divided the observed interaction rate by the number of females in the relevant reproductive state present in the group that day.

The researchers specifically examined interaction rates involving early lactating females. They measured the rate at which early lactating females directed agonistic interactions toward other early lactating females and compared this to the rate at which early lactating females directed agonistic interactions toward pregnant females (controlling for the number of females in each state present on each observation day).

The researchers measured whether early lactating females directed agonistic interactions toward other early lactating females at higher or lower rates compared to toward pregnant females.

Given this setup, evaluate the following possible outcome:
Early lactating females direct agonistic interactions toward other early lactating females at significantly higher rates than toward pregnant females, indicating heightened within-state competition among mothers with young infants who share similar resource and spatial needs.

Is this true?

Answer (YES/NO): YES